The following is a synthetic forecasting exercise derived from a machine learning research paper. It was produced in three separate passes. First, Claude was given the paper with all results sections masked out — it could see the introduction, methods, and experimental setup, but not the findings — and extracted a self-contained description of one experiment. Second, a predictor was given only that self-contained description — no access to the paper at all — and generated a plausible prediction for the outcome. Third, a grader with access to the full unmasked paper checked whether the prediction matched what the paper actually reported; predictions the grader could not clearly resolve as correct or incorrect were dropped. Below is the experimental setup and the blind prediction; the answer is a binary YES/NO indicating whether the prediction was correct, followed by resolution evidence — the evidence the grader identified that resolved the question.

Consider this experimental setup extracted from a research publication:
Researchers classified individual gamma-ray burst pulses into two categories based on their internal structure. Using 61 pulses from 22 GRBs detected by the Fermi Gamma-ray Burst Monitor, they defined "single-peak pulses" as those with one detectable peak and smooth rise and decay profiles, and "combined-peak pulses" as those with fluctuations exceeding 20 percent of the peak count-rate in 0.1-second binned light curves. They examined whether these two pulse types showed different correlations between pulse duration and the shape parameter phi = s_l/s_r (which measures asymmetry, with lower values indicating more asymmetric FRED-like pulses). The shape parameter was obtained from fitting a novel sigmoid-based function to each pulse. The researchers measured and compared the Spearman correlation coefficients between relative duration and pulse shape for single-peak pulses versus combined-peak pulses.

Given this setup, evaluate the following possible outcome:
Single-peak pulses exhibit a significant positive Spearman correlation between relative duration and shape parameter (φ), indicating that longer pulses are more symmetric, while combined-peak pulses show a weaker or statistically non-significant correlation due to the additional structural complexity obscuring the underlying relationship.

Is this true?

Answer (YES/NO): NO